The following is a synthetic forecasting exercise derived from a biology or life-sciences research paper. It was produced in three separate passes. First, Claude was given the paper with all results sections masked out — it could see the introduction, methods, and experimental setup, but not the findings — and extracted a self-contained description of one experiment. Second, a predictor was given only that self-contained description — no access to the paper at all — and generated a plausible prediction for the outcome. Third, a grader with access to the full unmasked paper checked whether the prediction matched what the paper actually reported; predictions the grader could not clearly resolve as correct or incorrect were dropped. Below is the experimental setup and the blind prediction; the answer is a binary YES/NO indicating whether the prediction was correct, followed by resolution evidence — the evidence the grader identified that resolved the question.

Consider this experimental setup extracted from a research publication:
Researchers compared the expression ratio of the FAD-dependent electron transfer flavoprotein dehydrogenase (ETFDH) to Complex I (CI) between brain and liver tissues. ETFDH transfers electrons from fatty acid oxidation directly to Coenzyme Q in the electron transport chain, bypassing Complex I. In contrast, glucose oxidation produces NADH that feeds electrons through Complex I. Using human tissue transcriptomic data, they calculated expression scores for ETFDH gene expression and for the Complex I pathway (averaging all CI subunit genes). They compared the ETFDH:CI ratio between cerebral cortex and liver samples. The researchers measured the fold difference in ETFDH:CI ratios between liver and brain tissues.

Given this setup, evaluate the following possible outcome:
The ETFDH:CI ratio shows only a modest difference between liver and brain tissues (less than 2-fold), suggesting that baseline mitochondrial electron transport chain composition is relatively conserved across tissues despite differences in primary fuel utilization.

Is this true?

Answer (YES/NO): NO